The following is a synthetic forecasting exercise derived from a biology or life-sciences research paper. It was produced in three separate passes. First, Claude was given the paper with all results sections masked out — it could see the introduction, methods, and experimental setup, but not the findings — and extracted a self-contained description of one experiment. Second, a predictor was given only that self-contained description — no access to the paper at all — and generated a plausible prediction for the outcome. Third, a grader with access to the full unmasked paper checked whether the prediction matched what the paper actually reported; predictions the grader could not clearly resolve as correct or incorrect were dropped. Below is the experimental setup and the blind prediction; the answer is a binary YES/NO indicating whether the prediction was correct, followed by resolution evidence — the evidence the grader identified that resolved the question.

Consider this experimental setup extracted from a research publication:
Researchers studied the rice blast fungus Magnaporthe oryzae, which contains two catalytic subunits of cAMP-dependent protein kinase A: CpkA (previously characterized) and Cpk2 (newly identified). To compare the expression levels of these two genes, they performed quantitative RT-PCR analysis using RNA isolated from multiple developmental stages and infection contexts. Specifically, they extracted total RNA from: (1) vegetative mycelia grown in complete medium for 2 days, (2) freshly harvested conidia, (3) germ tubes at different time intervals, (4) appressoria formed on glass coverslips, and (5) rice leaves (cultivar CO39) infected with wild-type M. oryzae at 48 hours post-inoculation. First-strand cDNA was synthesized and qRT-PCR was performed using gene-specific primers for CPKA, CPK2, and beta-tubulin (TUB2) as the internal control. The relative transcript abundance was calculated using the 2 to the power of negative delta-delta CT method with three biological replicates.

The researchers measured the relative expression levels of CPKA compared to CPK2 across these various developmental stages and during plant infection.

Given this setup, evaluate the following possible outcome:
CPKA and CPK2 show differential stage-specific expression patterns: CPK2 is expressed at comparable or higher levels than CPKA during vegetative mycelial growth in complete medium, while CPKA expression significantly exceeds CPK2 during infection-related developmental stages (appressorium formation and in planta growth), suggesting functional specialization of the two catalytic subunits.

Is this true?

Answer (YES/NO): NO